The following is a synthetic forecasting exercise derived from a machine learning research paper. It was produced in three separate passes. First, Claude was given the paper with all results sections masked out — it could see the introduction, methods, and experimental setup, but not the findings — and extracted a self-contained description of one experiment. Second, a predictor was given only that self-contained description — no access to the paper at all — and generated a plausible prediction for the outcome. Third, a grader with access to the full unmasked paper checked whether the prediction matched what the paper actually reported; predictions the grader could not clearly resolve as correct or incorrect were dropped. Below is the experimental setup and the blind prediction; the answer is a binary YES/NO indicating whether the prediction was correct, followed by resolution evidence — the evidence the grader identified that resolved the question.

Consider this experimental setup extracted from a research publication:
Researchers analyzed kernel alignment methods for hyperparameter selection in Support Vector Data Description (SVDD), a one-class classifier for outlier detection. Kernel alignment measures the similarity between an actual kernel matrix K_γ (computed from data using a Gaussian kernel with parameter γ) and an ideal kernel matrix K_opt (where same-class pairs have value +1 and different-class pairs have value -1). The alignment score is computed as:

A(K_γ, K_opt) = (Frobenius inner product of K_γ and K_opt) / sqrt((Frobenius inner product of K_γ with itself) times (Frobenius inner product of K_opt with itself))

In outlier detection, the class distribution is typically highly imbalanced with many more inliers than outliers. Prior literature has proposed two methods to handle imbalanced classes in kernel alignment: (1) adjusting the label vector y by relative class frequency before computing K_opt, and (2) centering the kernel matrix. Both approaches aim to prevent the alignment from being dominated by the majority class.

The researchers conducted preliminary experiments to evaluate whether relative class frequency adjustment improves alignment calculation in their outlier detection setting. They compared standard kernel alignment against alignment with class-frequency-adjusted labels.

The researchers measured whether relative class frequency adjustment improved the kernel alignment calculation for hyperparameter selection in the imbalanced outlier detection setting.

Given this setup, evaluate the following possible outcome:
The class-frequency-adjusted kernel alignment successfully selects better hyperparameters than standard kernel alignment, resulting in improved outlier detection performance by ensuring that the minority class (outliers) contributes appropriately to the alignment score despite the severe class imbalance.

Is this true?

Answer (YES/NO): NO